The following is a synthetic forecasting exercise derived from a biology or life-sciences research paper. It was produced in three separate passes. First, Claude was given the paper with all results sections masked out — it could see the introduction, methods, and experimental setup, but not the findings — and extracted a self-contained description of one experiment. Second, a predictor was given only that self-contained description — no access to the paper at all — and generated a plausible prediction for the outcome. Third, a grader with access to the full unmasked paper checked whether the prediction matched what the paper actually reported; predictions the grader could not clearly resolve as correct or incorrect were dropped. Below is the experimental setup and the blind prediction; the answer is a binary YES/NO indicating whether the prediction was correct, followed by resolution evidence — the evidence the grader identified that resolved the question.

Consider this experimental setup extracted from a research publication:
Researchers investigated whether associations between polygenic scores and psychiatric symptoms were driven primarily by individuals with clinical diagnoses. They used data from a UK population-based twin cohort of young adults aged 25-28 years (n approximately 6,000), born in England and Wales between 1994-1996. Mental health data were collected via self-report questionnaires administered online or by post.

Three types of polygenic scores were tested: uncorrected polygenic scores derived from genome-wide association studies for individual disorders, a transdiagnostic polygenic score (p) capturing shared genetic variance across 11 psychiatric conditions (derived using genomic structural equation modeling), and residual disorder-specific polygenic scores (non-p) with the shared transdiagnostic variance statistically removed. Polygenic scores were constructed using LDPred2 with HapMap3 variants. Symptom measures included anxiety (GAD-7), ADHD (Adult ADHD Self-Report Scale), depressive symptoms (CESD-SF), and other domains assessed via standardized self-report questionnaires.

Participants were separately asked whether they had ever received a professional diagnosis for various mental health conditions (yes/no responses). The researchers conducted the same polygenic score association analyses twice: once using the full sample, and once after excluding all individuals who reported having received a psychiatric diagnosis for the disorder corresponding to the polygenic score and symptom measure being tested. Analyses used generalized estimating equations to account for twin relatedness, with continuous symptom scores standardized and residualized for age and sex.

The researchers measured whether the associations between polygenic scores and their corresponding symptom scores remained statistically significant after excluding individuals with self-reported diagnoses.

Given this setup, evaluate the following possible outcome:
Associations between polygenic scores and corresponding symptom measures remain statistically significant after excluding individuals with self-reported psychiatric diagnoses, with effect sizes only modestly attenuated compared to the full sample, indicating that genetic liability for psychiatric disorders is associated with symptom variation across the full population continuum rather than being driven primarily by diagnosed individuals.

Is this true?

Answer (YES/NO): NO